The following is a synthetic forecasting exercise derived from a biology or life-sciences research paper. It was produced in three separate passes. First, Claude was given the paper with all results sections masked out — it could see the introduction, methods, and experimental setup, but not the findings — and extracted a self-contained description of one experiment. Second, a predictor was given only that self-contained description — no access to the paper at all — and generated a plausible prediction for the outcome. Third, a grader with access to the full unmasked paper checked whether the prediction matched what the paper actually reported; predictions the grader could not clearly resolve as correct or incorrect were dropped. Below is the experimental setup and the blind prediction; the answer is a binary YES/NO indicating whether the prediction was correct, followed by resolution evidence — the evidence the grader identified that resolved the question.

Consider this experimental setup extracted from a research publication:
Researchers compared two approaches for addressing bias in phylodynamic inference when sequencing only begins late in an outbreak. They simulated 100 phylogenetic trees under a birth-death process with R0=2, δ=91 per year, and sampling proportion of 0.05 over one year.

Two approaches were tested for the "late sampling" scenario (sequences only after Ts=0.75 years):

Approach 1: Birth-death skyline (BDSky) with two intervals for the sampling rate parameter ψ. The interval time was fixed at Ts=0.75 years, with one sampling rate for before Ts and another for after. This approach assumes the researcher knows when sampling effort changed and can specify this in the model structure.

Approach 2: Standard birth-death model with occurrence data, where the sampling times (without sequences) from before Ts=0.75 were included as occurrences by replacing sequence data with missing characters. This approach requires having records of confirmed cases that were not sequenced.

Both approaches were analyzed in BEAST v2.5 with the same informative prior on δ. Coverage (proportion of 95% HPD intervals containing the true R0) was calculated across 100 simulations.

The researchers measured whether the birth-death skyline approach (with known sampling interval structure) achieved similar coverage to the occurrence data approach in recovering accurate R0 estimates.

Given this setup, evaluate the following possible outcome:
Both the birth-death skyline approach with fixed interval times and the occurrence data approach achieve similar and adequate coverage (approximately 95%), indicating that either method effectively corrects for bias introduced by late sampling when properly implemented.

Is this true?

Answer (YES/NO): YES